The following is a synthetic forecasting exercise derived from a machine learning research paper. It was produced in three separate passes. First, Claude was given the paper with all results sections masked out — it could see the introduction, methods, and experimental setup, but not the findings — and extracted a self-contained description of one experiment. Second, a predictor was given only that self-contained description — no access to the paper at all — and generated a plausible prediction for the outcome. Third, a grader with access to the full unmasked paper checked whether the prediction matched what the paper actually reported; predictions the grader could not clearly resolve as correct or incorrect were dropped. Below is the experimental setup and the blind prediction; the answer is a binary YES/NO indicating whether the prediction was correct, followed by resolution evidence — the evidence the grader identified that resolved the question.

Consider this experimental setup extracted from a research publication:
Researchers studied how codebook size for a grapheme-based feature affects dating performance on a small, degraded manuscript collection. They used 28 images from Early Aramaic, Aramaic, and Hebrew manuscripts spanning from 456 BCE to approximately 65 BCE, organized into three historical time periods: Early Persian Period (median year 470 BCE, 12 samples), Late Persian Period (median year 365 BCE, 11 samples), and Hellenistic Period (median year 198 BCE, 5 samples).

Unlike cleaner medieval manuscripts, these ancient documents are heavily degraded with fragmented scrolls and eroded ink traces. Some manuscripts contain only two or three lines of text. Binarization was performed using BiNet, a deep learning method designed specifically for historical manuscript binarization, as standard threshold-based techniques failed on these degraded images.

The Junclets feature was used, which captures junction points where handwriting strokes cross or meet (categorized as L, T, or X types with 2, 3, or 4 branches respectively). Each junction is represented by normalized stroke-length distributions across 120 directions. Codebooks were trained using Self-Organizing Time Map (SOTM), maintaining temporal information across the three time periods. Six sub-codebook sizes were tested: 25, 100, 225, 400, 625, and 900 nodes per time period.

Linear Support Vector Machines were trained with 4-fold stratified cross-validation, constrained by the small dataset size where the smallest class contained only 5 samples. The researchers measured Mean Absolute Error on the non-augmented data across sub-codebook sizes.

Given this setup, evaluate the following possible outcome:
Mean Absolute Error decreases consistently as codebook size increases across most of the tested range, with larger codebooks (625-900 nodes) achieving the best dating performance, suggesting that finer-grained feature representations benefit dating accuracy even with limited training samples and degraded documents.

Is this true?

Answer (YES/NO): NO